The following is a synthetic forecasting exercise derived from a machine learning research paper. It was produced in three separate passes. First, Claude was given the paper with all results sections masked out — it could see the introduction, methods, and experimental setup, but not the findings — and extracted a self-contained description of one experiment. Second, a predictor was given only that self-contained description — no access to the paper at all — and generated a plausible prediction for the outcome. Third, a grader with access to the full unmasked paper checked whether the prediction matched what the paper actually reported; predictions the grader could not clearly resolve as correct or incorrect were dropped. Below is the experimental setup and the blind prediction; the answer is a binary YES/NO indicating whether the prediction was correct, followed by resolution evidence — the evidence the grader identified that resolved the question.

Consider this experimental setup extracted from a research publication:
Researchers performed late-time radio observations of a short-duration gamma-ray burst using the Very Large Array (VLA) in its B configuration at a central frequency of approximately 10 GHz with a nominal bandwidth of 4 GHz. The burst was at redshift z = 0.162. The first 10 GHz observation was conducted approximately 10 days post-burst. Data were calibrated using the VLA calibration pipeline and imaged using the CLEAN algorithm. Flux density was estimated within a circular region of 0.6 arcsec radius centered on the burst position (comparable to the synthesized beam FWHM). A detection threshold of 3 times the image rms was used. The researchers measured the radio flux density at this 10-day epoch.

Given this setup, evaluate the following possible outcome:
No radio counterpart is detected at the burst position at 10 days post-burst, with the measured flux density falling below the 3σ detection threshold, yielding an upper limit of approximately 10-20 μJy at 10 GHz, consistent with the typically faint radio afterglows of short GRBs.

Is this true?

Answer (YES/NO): NO